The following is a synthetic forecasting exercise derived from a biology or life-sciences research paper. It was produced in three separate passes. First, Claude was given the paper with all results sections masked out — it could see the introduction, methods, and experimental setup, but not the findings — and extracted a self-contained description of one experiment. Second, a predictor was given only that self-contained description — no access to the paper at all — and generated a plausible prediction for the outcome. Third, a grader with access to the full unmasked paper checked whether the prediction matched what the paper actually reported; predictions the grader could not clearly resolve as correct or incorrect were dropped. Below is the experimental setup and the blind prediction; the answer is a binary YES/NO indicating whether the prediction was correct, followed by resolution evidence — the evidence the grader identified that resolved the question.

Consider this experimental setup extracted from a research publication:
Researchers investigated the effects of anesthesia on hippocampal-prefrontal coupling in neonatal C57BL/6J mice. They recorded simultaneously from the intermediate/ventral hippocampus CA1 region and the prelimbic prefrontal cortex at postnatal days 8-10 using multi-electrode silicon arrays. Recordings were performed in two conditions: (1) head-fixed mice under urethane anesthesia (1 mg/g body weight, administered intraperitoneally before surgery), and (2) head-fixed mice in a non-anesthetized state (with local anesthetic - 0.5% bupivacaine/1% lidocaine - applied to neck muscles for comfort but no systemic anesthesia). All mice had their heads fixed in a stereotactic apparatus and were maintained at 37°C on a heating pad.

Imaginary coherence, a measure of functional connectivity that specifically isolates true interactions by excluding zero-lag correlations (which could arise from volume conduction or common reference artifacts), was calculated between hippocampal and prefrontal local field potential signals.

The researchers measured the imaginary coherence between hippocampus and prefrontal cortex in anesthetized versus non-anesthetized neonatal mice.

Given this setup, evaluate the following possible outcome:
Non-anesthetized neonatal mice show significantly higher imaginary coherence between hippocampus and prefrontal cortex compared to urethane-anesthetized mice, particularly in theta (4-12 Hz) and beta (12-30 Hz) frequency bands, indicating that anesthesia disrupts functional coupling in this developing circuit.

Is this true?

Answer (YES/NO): NO